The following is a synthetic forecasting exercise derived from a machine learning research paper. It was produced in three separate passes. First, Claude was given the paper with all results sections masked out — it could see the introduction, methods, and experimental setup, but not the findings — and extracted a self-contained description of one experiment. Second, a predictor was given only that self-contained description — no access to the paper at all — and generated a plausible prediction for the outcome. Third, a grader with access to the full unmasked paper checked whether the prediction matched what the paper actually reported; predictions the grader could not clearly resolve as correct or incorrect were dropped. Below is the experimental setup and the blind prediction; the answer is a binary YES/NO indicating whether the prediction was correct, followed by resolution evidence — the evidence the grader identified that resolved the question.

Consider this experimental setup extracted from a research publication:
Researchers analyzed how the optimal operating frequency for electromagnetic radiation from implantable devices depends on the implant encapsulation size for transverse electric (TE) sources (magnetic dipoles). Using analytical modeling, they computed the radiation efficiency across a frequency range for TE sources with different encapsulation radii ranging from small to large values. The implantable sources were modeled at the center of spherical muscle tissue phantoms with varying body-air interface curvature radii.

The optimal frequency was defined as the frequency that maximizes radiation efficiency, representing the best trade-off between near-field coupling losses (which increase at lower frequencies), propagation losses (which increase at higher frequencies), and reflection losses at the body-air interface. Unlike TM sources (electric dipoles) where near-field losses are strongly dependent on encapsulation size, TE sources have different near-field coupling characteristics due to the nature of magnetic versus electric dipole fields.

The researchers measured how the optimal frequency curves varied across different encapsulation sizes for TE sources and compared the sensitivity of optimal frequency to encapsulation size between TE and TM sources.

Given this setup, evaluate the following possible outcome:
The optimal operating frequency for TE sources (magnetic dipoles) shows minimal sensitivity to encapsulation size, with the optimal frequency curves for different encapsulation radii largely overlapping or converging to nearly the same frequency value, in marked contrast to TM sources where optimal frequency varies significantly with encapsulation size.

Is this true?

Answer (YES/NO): YES